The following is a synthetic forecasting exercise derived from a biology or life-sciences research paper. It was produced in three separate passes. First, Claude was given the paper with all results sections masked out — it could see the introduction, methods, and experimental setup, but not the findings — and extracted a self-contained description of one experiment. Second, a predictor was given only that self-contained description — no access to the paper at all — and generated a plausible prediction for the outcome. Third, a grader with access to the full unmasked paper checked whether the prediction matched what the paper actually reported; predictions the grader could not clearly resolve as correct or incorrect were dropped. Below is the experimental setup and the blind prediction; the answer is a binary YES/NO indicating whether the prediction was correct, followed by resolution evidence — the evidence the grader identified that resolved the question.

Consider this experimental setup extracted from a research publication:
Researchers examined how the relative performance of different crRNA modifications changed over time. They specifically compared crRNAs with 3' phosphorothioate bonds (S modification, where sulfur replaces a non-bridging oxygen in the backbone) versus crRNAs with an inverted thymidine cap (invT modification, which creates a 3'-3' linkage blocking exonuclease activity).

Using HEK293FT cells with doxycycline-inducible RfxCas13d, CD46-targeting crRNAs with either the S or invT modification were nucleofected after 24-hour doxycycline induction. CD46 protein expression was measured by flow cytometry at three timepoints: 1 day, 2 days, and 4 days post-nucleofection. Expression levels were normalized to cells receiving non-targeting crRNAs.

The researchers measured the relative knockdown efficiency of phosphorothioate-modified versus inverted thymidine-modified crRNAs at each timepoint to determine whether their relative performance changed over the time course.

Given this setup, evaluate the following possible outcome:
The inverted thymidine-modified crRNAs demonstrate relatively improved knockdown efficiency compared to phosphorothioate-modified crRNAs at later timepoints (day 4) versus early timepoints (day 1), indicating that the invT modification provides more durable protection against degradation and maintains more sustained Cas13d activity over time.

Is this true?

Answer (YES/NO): NO